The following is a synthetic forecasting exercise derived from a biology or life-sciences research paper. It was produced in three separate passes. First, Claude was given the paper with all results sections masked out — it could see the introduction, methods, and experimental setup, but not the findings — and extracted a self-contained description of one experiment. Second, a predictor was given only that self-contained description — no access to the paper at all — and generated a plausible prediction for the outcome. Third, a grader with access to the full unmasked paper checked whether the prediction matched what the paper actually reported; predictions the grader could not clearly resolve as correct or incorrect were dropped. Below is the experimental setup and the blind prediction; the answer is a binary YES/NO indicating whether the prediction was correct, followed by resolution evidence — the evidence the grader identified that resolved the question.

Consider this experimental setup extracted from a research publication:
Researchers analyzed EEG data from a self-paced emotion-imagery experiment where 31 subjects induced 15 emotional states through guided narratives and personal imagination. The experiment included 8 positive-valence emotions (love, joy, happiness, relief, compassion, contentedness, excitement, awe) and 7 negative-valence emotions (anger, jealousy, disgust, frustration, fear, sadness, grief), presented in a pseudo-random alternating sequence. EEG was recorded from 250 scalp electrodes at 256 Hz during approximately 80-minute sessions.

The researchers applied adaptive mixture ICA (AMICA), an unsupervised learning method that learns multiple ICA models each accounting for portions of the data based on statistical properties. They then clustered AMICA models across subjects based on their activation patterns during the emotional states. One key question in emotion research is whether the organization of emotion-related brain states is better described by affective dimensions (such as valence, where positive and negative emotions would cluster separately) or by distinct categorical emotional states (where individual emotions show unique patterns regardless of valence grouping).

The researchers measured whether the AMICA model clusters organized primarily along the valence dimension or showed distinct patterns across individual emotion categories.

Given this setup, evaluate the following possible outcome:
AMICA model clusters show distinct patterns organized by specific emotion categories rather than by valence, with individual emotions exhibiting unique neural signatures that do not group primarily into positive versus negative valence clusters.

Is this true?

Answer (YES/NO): YES